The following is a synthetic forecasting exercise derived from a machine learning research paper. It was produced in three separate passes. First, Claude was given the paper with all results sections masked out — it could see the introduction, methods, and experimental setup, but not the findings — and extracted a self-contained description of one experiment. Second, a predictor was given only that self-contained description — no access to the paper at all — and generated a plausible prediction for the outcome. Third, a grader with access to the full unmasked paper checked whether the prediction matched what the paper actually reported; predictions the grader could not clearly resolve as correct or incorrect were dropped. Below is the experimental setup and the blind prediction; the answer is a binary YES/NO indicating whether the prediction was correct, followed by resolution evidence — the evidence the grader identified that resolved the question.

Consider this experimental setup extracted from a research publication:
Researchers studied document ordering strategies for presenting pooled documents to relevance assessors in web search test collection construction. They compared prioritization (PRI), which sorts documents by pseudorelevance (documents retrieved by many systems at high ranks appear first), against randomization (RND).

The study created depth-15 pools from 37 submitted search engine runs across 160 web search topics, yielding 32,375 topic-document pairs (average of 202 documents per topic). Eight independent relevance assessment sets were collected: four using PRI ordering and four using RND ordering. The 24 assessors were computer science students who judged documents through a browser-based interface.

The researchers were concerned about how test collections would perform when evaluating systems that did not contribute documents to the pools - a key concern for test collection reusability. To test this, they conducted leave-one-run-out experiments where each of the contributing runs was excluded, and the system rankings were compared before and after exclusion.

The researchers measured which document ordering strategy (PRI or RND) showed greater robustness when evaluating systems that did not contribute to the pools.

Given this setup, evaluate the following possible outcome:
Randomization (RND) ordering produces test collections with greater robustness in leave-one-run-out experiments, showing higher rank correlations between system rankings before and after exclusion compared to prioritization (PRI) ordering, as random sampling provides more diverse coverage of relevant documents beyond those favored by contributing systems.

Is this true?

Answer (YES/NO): NO